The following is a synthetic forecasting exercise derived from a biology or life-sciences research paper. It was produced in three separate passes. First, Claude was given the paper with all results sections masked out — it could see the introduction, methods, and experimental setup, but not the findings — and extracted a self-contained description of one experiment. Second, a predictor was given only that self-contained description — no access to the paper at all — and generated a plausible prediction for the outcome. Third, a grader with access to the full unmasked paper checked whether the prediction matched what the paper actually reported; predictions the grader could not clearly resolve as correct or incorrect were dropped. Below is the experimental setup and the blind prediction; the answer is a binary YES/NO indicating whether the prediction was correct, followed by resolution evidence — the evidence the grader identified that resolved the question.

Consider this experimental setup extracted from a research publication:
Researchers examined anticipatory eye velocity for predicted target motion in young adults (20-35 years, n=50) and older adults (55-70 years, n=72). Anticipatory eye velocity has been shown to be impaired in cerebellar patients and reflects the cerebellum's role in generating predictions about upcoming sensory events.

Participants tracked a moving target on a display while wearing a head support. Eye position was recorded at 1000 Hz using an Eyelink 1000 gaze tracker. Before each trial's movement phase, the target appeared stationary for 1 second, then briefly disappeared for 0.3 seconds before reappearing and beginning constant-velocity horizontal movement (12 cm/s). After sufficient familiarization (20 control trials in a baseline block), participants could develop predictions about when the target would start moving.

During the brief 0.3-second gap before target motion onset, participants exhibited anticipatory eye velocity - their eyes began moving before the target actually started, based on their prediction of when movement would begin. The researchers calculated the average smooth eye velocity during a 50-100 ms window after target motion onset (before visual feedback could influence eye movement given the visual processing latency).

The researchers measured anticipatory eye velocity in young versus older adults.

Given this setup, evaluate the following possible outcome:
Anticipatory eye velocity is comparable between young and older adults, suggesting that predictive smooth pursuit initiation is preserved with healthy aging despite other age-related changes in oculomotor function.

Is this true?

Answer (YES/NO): YES